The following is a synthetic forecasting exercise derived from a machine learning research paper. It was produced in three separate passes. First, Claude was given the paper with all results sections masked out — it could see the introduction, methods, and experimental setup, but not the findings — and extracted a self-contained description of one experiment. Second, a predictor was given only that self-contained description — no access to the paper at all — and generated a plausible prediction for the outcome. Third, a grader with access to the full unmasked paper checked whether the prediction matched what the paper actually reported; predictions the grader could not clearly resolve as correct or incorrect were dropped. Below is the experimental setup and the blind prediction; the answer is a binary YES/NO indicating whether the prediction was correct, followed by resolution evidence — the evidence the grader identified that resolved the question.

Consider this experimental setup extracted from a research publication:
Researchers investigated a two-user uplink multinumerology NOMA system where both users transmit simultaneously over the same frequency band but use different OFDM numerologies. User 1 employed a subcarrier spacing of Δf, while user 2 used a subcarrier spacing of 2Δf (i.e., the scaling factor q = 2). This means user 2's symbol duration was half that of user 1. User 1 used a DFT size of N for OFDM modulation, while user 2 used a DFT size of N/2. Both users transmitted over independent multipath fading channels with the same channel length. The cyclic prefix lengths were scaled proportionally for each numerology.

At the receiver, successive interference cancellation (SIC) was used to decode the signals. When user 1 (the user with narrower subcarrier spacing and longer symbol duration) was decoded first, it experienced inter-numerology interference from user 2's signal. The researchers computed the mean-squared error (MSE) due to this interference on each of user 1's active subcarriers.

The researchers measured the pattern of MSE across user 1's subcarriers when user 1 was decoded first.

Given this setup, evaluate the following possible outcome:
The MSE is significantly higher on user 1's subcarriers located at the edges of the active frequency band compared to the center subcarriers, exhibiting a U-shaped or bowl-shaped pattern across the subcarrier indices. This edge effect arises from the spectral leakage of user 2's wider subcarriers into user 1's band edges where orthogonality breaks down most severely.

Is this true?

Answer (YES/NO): NO